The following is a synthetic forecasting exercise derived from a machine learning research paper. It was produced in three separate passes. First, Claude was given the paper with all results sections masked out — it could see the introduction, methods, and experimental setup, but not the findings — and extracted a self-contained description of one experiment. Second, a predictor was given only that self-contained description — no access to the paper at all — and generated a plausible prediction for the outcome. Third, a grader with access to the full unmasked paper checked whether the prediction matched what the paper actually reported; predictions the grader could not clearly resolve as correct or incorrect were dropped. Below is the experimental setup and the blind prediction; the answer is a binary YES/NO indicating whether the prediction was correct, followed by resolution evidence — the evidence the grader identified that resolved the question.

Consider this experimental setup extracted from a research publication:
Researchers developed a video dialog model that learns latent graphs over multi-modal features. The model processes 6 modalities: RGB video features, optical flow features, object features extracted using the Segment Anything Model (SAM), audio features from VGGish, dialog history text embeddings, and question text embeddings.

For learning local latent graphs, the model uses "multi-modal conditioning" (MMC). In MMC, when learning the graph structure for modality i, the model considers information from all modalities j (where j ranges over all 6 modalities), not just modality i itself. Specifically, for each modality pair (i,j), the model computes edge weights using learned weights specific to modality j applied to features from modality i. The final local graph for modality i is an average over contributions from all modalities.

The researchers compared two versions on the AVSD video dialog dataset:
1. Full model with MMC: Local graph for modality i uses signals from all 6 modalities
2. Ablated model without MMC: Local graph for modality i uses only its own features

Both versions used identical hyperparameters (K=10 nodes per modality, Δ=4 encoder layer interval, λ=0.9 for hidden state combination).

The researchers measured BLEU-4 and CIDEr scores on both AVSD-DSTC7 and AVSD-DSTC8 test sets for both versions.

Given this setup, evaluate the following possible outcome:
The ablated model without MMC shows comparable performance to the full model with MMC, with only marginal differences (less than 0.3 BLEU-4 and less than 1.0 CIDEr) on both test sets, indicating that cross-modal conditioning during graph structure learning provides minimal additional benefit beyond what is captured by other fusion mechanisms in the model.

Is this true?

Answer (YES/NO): NO